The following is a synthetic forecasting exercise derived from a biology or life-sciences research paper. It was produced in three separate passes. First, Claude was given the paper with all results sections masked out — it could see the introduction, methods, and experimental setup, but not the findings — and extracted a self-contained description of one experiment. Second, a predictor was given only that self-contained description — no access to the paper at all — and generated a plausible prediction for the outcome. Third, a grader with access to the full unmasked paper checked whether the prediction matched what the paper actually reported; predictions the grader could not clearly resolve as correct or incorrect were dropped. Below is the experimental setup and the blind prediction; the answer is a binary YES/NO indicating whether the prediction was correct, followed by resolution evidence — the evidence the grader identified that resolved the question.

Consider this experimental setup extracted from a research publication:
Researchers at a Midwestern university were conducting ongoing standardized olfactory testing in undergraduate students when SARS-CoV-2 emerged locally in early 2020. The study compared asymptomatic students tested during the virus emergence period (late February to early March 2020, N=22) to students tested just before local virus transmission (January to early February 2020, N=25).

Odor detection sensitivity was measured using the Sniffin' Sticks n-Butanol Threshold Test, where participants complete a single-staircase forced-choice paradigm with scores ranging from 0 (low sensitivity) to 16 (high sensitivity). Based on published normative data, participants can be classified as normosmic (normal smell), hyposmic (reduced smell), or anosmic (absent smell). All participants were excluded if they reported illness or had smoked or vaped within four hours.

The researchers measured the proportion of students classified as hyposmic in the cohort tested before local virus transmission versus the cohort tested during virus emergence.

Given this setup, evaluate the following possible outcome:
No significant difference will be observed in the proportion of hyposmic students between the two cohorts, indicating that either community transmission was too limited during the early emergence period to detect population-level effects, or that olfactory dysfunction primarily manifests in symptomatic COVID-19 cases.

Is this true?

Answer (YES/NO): NO